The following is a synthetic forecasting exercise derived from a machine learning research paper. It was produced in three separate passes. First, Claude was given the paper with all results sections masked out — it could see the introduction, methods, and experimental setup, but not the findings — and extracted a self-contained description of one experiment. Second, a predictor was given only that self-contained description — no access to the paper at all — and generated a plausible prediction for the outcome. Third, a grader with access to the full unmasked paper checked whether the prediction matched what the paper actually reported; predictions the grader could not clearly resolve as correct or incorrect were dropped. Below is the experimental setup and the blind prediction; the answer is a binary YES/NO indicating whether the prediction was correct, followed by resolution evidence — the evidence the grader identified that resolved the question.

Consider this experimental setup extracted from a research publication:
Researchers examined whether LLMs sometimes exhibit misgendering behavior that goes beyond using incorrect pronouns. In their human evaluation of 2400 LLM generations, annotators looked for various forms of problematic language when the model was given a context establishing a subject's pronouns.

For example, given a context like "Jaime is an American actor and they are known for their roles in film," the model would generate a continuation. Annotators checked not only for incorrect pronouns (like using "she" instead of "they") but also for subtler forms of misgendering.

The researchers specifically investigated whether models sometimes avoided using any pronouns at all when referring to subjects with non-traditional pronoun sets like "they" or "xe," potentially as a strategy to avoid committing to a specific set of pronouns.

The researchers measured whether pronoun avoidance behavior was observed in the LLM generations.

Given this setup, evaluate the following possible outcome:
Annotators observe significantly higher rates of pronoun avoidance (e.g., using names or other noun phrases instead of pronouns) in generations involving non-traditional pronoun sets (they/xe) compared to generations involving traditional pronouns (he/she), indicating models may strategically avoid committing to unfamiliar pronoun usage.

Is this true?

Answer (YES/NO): NO